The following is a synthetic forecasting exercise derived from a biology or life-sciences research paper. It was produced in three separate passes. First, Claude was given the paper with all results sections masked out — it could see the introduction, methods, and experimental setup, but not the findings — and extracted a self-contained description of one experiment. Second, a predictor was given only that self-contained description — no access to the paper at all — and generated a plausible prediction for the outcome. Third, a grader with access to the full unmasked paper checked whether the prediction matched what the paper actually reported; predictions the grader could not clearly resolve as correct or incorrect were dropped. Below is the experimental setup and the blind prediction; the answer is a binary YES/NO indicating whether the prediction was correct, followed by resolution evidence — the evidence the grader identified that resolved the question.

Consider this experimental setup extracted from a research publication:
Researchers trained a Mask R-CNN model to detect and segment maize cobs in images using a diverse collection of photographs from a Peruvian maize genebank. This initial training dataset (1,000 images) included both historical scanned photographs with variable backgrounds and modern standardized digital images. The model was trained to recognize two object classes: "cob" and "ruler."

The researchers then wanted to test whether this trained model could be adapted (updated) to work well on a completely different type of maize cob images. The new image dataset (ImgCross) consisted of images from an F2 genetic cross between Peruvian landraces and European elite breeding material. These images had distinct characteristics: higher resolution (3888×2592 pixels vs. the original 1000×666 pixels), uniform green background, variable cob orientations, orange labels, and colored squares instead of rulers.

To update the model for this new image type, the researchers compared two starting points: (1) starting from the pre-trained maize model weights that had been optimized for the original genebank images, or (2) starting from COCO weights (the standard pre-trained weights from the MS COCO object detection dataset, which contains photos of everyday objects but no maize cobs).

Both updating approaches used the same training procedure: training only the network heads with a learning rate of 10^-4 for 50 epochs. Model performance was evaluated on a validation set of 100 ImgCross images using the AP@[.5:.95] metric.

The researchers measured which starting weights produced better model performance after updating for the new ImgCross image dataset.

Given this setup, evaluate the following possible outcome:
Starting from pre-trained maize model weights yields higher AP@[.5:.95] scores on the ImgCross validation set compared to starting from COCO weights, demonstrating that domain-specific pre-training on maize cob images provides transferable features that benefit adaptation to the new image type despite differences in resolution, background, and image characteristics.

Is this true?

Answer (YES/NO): YES